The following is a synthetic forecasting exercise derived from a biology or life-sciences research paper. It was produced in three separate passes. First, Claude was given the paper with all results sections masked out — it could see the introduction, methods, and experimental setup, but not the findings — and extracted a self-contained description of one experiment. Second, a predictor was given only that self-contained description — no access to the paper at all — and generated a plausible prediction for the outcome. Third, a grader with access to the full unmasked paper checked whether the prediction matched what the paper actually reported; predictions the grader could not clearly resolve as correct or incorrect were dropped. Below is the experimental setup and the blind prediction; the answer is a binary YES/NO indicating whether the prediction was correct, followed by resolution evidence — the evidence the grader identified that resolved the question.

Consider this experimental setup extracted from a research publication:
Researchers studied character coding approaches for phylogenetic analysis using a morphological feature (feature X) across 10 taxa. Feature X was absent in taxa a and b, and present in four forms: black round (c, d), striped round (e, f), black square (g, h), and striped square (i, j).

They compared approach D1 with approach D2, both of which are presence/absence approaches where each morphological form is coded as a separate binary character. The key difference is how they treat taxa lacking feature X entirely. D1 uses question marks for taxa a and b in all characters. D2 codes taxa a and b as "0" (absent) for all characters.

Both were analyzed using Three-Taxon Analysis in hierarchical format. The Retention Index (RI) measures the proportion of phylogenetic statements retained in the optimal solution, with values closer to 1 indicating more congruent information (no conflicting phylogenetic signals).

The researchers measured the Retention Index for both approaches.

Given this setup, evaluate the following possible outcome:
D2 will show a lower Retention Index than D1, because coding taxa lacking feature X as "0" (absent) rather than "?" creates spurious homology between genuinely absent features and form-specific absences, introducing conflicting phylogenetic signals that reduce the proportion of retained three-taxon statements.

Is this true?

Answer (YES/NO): YES